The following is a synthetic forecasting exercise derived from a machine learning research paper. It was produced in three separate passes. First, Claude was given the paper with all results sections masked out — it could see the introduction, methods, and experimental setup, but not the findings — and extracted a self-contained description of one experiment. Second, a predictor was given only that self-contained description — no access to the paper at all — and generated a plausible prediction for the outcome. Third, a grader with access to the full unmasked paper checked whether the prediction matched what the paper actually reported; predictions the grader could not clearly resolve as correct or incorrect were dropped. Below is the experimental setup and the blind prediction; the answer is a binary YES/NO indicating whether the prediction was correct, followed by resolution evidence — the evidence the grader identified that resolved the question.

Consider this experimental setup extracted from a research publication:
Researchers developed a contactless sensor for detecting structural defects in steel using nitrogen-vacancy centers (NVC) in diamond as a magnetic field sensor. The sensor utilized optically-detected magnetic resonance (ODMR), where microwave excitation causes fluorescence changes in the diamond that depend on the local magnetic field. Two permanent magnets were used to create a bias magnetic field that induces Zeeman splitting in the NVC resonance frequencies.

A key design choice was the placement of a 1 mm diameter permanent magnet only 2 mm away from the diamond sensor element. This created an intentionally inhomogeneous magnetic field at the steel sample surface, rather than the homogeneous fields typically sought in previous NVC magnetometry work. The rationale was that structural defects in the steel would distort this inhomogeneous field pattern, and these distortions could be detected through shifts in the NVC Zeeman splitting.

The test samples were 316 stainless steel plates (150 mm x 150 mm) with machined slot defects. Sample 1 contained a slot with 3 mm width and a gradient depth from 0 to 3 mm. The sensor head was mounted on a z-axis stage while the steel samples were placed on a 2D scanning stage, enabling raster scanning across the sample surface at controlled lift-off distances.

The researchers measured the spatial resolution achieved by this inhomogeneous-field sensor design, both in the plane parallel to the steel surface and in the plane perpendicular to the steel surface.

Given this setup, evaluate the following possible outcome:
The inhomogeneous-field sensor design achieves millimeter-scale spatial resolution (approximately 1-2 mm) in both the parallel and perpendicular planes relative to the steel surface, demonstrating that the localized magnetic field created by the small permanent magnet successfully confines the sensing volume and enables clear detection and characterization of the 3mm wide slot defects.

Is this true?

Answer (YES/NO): NO